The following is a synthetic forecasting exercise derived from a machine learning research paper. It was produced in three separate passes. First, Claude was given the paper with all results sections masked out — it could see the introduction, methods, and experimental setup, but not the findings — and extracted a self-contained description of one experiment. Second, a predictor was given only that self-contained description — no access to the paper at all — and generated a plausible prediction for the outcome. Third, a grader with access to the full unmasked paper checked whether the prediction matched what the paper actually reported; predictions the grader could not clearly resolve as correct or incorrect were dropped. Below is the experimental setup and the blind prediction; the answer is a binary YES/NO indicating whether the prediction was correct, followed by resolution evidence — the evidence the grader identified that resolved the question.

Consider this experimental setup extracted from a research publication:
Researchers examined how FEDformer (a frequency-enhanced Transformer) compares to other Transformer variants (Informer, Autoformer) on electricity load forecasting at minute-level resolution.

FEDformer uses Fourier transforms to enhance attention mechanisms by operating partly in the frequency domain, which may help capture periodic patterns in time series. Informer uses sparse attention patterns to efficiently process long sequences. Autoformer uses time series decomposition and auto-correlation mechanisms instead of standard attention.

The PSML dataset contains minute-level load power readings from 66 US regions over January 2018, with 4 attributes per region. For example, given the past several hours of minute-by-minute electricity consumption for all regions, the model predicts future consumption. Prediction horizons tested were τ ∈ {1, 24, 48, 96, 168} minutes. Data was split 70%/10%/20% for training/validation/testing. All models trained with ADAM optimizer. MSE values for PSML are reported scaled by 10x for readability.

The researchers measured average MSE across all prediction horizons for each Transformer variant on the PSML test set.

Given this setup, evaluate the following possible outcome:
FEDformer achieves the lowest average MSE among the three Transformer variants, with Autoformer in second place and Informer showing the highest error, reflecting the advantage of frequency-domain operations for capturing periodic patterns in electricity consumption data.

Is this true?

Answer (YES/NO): YES